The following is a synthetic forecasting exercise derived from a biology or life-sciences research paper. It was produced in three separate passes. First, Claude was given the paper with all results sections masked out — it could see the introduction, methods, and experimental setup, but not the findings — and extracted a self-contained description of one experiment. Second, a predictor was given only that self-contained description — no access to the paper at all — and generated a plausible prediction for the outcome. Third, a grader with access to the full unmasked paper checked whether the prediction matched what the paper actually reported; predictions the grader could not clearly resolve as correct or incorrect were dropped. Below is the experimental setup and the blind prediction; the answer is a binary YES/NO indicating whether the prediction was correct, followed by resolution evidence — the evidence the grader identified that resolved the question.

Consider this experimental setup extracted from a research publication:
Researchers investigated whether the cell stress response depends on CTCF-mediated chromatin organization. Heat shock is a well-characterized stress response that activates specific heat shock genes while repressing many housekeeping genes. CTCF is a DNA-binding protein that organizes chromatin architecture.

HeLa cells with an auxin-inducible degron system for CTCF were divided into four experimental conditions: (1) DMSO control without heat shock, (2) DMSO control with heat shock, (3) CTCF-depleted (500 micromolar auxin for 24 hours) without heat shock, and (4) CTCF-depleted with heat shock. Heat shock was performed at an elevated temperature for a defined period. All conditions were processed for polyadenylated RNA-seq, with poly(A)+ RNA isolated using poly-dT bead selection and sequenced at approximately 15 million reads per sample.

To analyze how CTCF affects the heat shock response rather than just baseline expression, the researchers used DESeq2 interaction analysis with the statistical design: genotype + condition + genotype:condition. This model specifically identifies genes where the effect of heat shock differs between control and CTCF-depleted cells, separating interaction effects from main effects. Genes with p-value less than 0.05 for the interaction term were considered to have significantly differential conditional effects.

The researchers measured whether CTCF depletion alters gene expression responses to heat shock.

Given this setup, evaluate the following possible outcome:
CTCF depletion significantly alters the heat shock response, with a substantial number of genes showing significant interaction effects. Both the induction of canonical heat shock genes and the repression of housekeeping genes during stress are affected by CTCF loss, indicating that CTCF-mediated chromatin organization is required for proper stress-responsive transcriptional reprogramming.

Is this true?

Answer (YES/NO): NO